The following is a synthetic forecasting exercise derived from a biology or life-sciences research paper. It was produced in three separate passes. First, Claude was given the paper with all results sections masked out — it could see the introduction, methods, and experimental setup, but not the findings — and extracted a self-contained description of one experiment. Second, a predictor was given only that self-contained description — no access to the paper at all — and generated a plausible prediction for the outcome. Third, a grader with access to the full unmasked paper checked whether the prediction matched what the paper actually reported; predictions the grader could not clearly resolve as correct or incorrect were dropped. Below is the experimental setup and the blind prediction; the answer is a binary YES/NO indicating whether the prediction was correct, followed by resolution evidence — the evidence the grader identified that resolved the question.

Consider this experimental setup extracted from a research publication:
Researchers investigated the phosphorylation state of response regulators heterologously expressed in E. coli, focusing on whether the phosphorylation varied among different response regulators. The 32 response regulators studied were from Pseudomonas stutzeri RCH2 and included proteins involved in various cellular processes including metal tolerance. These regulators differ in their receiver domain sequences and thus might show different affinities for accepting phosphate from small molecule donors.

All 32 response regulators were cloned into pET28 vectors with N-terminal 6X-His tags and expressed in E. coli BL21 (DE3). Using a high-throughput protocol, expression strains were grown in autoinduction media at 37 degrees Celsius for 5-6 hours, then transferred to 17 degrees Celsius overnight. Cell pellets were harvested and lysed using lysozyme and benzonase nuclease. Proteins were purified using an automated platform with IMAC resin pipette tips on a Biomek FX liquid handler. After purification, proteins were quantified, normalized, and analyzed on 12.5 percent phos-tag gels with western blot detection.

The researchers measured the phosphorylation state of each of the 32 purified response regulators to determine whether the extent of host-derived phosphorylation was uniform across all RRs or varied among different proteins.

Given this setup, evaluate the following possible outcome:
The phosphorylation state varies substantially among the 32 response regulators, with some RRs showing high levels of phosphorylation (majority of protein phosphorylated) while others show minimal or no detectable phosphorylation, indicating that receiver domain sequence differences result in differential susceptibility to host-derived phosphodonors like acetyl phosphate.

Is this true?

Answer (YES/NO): YES